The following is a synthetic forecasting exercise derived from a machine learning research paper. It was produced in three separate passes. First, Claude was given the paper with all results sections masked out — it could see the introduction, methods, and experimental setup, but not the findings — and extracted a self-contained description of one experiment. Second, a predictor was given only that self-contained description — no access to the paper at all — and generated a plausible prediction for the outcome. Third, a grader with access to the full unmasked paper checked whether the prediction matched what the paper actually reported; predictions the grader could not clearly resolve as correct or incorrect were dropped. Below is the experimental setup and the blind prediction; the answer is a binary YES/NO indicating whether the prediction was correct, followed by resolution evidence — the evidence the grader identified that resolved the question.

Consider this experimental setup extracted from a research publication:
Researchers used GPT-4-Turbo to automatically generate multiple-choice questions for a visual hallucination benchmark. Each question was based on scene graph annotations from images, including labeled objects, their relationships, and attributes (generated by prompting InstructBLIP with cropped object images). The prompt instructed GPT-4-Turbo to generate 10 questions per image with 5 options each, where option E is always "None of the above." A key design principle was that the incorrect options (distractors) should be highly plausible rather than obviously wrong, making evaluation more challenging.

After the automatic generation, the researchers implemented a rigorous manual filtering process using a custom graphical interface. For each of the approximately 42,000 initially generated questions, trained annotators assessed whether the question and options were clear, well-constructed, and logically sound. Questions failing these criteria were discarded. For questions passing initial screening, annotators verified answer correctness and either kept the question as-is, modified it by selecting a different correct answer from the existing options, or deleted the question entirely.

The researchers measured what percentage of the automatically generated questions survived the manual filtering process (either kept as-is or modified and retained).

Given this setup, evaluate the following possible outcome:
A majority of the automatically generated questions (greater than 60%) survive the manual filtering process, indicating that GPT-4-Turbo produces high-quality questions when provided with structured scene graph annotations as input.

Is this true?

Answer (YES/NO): NO